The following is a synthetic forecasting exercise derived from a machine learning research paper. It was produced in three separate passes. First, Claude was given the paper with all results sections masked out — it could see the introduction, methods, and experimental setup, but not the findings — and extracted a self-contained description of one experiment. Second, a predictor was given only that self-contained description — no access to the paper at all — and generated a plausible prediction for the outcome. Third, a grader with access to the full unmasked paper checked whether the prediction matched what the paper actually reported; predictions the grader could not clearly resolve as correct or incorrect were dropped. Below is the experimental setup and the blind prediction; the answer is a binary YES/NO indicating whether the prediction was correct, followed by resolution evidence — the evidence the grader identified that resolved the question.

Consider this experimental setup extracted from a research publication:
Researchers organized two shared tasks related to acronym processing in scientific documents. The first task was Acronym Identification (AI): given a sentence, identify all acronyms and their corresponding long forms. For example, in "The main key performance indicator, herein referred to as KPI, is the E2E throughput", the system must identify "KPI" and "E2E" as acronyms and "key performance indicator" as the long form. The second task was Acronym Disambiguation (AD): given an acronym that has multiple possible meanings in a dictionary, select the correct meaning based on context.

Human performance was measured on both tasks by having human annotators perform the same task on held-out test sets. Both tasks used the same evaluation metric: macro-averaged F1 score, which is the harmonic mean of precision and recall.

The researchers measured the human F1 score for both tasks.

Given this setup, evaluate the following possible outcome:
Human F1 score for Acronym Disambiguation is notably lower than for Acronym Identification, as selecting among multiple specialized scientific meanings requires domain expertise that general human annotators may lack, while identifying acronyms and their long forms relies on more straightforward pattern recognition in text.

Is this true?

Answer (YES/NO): NO